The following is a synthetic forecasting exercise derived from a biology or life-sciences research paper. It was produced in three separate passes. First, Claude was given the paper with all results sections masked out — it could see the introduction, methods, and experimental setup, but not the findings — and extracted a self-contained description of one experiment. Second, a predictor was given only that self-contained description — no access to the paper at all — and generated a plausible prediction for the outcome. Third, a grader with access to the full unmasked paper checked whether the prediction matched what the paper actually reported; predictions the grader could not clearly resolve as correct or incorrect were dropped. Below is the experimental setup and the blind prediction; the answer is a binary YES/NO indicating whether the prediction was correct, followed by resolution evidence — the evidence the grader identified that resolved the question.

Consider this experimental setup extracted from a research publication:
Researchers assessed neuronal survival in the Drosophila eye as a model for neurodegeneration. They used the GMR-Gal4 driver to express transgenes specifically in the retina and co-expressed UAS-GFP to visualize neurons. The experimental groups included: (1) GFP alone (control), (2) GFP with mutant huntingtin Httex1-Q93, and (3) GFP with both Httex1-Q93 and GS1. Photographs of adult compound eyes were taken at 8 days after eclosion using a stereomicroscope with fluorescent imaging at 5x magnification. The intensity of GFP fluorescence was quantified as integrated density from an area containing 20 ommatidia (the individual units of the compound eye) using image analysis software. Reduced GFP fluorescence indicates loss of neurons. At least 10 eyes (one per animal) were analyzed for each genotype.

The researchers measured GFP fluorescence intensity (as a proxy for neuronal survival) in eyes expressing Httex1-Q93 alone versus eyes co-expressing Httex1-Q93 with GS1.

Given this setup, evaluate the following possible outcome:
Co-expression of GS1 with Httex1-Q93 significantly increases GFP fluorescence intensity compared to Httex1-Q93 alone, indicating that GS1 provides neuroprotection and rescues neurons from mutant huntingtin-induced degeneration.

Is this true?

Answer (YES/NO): YES